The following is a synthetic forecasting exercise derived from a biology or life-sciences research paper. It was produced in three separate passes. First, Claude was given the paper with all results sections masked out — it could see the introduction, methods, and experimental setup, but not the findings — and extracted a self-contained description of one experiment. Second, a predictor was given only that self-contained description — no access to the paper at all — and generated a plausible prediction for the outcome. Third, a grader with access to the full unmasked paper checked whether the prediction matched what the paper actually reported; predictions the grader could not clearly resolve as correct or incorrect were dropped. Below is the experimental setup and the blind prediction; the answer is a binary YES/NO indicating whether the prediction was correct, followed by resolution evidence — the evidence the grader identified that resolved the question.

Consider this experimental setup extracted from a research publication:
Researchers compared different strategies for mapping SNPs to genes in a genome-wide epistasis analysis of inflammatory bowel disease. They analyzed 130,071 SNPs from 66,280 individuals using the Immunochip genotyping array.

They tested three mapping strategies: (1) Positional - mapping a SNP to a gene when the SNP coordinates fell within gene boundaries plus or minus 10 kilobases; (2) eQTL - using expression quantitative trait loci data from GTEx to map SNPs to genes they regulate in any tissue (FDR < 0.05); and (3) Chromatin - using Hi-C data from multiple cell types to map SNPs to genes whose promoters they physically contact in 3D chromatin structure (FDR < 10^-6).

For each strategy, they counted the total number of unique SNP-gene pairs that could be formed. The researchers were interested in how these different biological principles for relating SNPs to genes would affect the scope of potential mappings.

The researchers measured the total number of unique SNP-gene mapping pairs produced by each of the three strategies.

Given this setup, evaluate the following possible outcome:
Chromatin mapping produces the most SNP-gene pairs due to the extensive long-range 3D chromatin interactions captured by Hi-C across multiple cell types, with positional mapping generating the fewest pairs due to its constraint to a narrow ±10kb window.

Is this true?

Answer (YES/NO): YES